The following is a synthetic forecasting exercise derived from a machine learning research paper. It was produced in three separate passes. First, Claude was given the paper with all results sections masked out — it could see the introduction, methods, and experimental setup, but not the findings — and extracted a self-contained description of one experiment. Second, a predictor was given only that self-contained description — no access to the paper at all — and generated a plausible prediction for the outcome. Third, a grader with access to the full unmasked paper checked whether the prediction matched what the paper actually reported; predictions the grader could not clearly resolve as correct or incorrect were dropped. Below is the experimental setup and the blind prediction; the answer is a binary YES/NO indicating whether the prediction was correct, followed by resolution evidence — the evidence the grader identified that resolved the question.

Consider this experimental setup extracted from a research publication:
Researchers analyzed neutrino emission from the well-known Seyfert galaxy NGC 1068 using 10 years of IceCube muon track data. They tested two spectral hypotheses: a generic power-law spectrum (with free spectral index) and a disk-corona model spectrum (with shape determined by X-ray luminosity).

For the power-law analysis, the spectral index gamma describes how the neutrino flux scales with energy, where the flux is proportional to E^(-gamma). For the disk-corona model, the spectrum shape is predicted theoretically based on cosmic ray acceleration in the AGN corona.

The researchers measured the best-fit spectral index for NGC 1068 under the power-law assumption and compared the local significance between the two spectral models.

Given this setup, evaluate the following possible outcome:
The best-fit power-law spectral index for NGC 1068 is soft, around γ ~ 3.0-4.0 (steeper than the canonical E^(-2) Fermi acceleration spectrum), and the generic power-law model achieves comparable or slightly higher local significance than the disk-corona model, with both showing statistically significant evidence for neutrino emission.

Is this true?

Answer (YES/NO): YES